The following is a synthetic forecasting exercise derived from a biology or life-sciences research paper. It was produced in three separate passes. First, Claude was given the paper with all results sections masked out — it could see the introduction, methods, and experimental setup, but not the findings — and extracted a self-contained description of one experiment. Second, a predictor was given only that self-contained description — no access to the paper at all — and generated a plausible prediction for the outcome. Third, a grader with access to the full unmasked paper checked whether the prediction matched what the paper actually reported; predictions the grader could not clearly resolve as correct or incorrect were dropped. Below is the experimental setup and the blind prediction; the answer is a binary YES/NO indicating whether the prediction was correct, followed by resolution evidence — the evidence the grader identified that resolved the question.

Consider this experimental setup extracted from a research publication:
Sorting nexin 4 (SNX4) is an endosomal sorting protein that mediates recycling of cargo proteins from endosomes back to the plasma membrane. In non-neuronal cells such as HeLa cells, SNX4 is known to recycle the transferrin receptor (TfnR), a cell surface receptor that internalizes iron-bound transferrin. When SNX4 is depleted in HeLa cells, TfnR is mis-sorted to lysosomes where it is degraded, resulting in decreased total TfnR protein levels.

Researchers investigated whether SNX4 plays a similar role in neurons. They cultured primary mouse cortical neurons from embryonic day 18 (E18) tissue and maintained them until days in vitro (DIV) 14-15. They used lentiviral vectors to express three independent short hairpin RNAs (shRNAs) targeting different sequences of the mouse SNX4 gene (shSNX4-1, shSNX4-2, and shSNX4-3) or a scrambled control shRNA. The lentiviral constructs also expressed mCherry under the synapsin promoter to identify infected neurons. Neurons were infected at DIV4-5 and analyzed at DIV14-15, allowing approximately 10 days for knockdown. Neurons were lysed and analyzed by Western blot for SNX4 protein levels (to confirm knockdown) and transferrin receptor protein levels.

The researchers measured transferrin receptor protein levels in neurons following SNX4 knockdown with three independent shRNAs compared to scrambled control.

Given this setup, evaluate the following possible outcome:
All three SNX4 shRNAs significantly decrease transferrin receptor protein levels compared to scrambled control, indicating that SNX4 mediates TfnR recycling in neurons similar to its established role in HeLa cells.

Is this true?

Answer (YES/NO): NO